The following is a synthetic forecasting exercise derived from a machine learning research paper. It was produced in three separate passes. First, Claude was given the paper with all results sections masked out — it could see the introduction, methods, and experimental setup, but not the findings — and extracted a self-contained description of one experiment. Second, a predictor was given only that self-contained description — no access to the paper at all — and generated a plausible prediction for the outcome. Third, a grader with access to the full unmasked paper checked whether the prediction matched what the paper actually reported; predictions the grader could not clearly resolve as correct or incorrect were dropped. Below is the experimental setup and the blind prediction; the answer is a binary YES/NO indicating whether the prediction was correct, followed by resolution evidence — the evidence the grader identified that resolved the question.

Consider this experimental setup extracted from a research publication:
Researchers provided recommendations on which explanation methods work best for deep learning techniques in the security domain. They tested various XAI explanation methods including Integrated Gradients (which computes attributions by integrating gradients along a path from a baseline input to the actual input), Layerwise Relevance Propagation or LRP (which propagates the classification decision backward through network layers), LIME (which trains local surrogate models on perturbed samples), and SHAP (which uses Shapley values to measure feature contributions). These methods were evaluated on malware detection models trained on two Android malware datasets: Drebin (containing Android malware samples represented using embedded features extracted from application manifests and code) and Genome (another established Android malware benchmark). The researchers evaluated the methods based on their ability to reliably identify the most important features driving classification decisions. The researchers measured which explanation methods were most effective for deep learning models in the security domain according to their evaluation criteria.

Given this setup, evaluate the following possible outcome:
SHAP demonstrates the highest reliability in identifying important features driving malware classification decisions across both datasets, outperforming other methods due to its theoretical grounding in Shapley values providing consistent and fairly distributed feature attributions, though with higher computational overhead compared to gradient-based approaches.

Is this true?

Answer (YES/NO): NO